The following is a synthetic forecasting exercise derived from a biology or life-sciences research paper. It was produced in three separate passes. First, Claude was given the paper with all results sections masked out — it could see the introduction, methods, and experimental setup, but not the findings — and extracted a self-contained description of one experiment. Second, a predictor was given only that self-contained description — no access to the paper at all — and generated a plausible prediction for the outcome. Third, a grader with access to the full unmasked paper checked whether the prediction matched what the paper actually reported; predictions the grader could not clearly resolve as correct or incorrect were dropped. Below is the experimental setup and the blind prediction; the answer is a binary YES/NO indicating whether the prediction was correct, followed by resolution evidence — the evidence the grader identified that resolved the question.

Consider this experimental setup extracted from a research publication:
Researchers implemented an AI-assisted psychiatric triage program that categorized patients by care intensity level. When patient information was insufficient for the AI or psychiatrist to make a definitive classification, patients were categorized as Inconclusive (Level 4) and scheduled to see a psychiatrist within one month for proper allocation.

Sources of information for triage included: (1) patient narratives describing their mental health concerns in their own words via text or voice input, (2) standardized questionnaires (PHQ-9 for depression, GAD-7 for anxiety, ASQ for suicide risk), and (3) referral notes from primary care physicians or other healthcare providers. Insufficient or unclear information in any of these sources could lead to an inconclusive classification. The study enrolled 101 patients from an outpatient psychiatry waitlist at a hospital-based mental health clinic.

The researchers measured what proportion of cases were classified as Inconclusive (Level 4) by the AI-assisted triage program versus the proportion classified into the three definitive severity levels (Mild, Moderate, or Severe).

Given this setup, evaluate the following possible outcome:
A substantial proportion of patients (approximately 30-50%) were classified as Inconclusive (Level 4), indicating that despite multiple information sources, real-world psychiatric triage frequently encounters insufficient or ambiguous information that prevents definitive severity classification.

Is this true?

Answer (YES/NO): NO